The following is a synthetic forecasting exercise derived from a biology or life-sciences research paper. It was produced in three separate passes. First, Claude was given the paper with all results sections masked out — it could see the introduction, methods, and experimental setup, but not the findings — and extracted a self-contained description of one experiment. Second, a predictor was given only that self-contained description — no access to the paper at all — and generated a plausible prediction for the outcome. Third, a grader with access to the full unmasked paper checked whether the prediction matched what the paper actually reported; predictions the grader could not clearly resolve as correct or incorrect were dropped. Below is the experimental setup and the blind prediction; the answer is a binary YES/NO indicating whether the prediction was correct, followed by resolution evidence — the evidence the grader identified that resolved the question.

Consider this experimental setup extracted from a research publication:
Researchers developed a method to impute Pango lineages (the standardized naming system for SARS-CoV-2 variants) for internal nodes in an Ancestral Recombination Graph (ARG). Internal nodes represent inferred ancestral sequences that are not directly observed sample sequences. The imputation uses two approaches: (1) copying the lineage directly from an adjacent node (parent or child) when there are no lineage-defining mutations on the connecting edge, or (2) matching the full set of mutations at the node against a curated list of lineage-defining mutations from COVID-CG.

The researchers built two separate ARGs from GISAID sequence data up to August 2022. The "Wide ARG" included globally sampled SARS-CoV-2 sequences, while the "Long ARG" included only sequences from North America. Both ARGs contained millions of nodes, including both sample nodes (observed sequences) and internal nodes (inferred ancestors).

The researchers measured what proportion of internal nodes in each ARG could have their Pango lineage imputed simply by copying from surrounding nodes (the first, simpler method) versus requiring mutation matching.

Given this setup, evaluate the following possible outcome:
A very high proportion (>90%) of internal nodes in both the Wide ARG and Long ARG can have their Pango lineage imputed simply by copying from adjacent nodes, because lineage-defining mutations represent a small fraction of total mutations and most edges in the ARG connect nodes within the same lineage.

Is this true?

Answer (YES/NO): NO